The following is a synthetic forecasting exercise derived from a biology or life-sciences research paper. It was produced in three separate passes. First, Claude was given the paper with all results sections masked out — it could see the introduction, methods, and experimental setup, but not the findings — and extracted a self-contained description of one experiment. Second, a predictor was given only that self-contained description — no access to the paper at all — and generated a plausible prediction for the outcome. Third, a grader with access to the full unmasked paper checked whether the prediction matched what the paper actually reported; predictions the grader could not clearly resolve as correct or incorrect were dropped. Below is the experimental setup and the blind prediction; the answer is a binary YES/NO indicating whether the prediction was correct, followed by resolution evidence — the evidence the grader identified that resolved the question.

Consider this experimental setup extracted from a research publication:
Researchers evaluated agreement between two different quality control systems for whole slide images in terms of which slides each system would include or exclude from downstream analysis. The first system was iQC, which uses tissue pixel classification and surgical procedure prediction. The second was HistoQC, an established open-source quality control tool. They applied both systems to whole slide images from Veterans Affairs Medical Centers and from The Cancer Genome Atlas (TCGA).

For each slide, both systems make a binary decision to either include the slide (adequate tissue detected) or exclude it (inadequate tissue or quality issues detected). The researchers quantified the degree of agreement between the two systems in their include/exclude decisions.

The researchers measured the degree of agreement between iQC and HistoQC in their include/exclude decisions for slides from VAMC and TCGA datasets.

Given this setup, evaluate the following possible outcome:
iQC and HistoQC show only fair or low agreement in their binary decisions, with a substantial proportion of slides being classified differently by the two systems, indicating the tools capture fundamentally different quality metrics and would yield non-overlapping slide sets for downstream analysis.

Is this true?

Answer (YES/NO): YES